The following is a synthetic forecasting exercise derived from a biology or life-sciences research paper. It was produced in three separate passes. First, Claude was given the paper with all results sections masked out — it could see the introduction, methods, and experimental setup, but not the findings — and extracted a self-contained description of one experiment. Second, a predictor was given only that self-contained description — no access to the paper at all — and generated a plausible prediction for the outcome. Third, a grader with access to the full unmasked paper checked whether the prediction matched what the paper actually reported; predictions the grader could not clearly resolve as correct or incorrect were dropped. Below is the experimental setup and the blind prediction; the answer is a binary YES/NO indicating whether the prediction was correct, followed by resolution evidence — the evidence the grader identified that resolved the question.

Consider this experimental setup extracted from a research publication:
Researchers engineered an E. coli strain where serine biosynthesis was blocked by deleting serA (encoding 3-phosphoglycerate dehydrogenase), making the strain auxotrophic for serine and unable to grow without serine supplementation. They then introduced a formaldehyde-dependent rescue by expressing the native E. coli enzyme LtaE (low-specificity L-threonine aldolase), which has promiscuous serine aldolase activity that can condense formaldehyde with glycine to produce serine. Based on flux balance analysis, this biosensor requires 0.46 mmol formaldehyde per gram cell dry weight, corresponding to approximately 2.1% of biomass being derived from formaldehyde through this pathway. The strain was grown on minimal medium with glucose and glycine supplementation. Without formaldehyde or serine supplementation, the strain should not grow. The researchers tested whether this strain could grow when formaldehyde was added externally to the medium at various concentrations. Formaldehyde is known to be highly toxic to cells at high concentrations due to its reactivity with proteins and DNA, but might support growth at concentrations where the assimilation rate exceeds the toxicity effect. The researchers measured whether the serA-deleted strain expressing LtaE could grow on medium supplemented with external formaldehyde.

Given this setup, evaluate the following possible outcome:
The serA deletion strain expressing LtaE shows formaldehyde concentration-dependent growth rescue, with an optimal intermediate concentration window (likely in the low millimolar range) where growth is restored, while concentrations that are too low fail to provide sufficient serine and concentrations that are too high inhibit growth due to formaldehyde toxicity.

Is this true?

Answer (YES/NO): YES